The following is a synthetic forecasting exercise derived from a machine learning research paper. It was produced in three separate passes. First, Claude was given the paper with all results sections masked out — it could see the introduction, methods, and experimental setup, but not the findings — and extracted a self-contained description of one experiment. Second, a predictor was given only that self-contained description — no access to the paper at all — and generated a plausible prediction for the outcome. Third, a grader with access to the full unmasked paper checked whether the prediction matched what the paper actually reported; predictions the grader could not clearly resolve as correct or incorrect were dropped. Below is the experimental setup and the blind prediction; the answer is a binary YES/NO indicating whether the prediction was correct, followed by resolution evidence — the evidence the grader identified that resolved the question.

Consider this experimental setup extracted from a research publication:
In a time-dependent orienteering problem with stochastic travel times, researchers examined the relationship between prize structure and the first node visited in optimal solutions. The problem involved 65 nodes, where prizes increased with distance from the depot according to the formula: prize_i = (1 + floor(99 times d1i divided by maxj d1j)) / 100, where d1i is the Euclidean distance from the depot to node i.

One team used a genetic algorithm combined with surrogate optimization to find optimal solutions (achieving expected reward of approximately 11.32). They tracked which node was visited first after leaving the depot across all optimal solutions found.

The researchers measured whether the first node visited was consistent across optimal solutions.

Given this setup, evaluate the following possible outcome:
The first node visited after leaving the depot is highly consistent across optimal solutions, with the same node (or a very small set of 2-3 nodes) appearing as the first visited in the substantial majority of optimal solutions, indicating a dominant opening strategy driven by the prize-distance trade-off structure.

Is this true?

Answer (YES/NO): YES